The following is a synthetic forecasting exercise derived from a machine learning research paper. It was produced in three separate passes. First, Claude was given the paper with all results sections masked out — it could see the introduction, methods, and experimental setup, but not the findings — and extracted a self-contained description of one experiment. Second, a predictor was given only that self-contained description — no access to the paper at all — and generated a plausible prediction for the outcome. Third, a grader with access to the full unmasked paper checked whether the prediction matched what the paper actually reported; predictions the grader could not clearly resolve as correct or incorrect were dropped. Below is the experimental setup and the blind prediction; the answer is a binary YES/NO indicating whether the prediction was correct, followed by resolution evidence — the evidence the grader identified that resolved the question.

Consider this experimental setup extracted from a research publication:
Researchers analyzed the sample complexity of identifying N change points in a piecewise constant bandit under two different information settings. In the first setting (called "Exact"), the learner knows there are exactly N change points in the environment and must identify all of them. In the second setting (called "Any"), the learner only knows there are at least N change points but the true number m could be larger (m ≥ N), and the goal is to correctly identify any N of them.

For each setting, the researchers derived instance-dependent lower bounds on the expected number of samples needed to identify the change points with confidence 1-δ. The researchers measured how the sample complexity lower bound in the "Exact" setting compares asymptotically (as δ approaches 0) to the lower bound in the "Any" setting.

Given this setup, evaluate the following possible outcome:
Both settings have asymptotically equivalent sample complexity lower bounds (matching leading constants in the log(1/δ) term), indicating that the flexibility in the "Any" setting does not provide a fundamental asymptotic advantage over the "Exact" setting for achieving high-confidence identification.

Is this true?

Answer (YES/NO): NO